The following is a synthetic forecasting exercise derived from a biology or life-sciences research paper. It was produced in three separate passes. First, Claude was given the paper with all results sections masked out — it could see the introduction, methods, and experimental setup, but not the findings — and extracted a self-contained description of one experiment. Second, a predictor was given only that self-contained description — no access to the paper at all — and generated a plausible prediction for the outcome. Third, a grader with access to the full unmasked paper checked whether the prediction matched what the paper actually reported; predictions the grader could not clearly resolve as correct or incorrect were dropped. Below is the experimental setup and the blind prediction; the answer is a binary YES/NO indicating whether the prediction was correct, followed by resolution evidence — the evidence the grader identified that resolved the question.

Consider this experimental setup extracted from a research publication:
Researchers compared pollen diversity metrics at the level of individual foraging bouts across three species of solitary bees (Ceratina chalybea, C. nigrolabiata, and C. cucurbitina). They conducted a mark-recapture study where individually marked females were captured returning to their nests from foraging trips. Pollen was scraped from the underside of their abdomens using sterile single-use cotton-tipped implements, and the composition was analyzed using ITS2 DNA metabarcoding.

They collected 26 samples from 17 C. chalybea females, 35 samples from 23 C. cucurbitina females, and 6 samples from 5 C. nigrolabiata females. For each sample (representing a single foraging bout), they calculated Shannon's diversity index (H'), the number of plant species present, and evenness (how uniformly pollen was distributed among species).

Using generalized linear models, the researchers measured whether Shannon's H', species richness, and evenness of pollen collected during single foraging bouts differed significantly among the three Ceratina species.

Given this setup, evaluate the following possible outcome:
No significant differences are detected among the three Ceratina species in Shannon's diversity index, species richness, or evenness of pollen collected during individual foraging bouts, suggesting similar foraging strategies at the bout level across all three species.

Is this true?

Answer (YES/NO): YES